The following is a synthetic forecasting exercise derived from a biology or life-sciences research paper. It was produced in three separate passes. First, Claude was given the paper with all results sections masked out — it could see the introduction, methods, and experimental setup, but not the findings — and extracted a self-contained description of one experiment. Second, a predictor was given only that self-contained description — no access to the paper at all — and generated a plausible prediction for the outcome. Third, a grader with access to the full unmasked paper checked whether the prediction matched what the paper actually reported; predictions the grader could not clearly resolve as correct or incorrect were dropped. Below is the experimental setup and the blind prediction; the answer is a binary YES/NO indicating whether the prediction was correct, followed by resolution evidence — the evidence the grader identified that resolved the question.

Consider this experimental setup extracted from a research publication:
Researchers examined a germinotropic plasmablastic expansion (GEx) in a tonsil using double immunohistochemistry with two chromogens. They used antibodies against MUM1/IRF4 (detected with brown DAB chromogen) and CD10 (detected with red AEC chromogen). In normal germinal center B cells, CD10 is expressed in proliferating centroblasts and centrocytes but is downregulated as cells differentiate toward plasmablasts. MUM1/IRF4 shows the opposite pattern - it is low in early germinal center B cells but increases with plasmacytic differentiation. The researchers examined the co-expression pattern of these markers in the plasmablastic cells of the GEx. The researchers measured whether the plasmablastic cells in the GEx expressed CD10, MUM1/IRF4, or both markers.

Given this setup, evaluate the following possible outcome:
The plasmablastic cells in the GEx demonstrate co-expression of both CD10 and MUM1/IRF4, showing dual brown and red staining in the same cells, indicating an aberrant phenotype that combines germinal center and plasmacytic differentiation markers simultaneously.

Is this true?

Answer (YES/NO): YES